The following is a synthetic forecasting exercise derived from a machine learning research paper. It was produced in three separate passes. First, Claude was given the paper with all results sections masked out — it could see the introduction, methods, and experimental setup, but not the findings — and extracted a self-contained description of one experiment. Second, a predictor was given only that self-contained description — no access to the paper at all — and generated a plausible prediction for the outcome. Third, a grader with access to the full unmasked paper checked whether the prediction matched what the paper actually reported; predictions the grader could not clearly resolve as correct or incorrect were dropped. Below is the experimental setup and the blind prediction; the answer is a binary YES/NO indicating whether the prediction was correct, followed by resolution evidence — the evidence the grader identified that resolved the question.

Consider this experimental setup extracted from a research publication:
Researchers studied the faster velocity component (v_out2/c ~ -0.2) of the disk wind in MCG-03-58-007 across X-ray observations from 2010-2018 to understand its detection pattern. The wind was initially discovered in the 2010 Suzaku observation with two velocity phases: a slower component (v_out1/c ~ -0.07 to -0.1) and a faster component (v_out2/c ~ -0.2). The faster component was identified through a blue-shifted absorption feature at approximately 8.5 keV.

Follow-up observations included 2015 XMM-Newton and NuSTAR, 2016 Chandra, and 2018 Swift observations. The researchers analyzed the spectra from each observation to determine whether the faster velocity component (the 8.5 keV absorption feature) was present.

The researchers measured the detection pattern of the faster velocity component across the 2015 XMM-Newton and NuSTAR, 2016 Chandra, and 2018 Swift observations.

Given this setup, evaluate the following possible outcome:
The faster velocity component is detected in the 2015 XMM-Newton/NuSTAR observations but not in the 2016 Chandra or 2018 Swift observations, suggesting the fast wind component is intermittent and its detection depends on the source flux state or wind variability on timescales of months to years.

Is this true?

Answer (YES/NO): NO